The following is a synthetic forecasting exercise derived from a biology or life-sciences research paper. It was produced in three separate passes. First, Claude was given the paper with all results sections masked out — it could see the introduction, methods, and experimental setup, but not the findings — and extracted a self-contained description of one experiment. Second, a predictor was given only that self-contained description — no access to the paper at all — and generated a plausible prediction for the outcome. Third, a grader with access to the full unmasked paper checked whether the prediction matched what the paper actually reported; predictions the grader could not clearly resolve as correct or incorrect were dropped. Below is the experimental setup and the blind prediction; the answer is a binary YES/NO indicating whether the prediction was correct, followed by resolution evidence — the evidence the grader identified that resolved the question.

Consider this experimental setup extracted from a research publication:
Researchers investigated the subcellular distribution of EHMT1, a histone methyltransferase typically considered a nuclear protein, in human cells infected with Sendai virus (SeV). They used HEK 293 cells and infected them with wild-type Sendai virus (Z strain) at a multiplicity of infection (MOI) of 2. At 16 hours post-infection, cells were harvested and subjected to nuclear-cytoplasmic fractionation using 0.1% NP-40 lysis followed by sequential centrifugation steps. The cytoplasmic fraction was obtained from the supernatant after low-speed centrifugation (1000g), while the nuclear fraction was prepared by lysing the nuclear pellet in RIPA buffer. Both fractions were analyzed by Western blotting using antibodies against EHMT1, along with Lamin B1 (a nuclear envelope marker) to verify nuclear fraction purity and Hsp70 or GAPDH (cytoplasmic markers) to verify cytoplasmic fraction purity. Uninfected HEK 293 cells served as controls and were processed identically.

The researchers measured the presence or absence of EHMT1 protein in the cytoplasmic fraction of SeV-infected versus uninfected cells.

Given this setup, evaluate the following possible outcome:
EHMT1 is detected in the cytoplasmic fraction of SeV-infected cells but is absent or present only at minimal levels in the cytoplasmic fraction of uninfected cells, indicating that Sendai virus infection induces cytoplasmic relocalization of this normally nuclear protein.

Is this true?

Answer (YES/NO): NO